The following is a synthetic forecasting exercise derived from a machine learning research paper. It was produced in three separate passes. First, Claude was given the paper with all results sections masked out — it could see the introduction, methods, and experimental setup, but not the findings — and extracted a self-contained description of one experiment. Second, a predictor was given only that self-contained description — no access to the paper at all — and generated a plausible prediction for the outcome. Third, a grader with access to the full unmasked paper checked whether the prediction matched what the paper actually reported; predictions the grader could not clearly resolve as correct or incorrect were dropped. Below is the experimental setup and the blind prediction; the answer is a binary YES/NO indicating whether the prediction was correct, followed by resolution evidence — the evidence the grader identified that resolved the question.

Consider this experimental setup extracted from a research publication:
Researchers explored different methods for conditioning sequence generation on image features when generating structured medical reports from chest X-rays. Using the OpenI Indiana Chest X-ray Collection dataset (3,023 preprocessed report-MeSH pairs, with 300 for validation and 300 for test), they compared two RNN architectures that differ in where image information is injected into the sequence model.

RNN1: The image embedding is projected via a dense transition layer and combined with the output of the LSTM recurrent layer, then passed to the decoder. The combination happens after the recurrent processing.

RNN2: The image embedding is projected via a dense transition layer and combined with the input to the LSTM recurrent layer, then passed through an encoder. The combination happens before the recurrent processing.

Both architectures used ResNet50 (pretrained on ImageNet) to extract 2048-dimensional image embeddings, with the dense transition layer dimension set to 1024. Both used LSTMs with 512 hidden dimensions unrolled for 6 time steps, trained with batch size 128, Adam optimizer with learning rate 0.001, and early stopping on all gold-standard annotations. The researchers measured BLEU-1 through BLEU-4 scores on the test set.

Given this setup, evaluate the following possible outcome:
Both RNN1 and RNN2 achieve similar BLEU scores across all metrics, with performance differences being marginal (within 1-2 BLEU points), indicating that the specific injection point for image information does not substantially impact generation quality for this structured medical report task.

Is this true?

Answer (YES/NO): NO